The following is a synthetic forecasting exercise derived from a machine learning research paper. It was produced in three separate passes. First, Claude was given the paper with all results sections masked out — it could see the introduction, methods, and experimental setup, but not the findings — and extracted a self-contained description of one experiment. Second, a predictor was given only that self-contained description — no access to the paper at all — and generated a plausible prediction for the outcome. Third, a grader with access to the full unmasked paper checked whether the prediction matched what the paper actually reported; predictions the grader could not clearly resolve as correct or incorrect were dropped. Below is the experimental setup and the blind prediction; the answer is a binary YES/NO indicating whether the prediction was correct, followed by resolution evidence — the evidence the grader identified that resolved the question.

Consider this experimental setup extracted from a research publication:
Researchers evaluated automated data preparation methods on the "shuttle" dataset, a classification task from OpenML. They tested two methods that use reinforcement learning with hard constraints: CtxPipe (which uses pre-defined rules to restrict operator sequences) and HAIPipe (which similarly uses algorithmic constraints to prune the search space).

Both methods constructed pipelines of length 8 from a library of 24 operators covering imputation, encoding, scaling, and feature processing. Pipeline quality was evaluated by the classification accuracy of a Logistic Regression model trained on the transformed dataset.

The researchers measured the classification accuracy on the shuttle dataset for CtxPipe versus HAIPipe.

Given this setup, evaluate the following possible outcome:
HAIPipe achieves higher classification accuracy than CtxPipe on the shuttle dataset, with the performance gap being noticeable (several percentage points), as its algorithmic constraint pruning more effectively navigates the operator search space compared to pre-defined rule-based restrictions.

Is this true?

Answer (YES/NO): NO